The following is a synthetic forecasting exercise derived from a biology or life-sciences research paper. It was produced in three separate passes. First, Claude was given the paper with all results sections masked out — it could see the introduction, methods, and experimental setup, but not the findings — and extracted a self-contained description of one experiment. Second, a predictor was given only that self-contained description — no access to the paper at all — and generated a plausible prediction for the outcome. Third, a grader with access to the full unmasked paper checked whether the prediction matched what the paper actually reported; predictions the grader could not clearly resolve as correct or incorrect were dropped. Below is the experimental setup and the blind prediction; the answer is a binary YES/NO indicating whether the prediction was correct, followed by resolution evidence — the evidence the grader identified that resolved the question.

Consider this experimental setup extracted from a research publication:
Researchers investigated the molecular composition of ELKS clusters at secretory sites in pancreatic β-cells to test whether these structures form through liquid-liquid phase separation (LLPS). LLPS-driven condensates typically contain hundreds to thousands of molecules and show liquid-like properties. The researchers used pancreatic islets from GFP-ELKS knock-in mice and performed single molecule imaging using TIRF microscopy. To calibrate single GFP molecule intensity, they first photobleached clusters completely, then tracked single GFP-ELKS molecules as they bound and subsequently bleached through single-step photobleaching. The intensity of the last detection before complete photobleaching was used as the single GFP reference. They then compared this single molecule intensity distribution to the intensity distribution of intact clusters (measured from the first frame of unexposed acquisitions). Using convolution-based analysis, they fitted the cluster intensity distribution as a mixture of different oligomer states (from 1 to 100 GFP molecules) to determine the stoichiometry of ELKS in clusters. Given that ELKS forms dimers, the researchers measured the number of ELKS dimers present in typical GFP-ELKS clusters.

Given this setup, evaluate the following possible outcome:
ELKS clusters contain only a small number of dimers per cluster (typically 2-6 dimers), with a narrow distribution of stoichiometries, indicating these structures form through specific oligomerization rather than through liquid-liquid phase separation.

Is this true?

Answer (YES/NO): YES